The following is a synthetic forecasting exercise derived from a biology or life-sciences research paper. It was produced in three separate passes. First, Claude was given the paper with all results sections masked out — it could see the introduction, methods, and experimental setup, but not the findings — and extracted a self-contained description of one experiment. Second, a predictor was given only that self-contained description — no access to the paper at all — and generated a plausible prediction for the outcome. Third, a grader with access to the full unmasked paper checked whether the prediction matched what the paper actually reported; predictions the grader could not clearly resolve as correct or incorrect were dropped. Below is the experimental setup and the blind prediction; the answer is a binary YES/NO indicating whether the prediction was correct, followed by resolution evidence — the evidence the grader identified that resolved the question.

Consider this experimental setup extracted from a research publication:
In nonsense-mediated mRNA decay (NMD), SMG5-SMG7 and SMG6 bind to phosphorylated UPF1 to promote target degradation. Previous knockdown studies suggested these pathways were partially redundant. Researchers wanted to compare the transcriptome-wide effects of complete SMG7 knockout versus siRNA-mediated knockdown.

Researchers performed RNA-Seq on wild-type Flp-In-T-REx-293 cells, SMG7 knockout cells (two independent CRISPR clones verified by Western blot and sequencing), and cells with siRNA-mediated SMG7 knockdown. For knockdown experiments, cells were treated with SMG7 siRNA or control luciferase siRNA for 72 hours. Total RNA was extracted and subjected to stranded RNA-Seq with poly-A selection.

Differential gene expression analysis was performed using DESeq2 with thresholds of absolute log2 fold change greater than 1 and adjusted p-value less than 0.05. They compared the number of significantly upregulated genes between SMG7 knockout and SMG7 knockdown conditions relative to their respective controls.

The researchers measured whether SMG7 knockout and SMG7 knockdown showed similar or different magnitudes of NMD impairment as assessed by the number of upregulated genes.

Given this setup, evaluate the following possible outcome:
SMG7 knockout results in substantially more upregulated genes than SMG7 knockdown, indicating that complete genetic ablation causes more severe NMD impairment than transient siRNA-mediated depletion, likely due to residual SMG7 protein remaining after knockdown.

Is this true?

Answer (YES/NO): YES